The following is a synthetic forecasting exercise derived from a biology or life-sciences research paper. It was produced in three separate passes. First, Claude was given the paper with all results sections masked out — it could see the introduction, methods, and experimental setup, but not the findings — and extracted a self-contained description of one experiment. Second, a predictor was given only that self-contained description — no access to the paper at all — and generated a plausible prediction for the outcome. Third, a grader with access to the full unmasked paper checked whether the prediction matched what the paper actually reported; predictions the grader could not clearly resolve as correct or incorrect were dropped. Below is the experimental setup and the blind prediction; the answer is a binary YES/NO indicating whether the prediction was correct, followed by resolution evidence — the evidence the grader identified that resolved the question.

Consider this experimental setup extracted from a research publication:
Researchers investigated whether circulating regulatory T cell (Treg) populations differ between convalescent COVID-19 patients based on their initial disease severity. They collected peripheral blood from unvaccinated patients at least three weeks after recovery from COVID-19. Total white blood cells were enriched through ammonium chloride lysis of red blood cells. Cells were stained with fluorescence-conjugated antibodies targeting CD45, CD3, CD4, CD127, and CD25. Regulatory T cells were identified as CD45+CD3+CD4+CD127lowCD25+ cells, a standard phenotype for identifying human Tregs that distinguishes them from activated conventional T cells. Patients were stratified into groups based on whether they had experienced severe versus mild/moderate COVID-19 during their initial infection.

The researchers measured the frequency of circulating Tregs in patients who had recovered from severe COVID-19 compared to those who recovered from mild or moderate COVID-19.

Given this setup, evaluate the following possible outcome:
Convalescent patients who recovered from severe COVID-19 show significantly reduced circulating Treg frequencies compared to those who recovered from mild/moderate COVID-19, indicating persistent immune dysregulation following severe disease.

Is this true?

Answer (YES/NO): YES